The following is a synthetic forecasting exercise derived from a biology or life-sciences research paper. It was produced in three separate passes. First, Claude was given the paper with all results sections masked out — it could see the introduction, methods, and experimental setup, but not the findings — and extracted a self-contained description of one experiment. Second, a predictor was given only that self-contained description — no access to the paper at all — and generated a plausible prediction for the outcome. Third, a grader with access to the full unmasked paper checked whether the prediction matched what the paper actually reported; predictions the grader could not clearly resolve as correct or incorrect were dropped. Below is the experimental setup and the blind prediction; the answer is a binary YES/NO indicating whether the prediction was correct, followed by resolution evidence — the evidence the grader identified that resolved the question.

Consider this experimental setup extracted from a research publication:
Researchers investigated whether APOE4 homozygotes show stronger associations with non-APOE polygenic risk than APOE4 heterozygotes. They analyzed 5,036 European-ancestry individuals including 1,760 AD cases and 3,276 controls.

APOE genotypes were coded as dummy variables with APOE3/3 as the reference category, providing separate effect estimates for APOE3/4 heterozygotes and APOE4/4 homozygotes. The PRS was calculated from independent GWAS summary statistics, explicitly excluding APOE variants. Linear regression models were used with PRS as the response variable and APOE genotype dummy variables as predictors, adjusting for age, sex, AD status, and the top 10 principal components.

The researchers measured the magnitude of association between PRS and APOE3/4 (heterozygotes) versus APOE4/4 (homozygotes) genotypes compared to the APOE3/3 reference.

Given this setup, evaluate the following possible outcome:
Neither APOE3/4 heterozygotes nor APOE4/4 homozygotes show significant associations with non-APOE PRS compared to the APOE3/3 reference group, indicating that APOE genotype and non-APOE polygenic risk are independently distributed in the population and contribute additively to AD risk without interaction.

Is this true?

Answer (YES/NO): NO